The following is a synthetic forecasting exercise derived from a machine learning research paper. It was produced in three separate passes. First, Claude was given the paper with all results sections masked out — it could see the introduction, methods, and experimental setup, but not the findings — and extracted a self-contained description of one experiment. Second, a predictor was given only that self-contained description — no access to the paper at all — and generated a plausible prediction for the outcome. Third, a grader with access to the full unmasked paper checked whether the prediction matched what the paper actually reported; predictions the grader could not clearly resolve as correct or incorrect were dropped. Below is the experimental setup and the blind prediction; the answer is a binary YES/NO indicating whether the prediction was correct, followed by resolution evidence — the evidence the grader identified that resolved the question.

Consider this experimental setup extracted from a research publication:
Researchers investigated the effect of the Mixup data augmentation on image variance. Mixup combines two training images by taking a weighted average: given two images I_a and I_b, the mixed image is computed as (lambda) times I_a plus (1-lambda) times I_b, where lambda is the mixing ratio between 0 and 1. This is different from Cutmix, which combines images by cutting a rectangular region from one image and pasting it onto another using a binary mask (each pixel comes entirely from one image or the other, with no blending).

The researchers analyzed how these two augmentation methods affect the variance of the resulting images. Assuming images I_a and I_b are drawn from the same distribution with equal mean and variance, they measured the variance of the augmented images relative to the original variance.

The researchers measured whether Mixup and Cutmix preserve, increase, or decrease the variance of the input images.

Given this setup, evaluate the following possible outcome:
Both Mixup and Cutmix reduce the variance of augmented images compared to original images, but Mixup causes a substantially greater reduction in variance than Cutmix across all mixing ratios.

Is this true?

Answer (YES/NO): NO